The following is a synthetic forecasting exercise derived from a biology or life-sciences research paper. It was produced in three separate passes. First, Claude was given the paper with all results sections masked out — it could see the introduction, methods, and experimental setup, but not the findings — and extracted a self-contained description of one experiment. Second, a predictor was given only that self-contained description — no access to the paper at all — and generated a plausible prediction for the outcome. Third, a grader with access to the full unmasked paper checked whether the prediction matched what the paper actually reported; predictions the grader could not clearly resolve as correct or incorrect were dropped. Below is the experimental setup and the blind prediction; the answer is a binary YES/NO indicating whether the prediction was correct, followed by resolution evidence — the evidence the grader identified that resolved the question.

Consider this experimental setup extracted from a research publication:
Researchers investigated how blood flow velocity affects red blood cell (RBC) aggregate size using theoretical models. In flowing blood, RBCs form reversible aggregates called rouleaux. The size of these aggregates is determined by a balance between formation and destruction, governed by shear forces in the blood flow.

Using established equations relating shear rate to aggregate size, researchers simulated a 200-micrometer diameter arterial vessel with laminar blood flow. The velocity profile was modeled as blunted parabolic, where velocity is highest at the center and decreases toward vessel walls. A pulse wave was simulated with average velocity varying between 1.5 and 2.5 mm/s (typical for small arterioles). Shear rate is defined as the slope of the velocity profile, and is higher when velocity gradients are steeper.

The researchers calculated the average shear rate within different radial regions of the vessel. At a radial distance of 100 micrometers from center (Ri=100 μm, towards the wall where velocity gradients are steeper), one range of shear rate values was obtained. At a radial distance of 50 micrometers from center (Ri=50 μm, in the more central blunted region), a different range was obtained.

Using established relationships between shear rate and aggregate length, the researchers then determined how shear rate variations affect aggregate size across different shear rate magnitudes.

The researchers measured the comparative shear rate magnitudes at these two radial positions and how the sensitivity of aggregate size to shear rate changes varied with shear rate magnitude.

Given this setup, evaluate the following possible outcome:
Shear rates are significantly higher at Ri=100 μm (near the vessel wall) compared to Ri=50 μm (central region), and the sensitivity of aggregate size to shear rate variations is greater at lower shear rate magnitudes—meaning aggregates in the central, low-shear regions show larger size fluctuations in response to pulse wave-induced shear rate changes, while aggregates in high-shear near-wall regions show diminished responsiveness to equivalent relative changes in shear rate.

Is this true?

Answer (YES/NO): YES